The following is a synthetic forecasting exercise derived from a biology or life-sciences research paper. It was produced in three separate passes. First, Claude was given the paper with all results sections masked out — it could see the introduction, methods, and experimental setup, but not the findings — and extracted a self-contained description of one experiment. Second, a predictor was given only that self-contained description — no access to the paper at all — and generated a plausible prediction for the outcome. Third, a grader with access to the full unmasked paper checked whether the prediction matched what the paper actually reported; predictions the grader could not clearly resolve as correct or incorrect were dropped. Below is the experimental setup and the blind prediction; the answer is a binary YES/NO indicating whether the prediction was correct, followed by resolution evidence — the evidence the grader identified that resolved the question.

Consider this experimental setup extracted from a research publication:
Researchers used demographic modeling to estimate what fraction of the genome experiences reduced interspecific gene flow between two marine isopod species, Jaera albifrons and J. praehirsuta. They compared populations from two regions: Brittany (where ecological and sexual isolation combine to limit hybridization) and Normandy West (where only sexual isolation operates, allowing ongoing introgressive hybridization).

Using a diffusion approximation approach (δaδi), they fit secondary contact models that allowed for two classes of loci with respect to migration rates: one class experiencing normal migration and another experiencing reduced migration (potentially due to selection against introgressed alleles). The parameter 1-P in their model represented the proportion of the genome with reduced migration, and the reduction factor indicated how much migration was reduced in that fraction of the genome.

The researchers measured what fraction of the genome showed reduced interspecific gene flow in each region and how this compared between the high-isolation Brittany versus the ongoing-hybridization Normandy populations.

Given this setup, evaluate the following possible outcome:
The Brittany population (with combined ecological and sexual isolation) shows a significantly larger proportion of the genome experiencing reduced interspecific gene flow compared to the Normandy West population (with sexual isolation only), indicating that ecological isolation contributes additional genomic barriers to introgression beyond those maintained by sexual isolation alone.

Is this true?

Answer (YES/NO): NO